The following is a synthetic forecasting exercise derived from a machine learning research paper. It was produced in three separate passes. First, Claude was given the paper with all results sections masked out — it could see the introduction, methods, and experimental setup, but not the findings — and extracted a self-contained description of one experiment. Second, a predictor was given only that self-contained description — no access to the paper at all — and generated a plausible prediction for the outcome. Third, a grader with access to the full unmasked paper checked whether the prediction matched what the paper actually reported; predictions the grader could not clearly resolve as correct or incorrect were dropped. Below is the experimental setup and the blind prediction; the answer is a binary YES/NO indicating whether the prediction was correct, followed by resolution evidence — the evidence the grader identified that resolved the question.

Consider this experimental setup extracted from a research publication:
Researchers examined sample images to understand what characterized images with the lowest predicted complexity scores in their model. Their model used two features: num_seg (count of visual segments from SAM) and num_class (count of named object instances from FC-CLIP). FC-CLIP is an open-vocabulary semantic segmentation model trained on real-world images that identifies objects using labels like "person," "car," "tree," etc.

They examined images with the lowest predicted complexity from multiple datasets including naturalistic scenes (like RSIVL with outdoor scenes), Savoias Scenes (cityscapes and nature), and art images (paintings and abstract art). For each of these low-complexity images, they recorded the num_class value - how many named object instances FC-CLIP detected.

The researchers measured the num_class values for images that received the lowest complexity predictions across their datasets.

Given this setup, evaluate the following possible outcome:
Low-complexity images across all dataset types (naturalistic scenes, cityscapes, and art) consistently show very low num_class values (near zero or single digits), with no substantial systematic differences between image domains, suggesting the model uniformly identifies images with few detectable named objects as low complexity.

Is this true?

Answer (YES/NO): YES